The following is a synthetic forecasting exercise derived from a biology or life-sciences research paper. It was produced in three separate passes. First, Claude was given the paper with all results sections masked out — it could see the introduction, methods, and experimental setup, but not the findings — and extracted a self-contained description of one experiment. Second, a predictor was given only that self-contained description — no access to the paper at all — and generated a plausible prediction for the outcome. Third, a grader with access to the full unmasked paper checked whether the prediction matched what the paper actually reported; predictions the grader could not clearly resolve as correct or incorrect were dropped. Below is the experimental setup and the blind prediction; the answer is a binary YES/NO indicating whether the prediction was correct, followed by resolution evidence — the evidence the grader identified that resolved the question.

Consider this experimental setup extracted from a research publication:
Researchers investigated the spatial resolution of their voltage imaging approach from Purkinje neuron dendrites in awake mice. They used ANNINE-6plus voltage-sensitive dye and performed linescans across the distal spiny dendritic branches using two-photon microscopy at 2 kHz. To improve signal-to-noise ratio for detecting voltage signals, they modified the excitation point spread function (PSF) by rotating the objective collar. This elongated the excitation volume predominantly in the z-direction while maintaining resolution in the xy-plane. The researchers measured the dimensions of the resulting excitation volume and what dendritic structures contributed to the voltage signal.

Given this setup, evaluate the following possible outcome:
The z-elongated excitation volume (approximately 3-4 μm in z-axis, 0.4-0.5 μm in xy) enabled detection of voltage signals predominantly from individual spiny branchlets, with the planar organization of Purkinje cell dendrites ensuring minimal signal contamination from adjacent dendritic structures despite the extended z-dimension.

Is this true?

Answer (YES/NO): NO